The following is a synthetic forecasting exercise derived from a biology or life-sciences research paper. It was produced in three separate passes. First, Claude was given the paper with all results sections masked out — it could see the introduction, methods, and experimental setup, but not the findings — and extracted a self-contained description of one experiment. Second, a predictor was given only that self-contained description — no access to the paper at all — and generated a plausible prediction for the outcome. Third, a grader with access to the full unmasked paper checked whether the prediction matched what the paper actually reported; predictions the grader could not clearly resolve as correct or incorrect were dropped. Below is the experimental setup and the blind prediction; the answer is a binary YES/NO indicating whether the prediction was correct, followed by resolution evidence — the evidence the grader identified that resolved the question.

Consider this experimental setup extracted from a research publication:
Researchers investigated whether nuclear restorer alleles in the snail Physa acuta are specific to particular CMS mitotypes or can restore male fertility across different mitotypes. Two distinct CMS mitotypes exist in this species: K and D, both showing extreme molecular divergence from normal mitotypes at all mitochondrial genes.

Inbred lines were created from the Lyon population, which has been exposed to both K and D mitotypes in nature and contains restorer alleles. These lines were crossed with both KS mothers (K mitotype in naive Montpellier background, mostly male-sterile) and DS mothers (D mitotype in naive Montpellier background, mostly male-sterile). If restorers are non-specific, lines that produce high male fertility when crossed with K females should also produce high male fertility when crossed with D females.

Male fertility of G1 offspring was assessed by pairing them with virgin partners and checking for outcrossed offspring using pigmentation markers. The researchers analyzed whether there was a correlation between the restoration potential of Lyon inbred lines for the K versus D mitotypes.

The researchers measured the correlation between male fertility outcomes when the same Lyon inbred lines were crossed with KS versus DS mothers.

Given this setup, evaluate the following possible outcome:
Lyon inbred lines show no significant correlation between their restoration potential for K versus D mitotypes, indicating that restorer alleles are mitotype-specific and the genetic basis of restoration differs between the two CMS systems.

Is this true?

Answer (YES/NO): YES